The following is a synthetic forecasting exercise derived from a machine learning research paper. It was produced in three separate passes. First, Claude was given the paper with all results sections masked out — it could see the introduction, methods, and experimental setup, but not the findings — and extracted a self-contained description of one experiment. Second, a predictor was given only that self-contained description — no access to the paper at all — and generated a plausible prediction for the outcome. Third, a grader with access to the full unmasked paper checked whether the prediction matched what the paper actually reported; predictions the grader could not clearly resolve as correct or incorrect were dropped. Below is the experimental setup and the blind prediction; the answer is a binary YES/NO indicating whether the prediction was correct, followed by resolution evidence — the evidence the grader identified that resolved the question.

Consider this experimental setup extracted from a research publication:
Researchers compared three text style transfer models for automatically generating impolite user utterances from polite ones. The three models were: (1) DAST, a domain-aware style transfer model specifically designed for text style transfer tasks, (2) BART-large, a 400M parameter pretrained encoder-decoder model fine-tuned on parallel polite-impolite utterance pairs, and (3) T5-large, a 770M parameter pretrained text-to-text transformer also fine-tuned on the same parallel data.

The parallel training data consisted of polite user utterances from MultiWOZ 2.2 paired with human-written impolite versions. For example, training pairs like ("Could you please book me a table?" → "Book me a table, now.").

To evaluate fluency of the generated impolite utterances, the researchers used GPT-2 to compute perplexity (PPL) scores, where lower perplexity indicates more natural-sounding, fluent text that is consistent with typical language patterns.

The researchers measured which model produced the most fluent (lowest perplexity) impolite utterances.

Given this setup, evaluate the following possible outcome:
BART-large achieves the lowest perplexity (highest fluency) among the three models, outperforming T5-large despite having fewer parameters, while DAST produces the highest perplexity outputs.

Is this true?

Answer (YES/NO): YES